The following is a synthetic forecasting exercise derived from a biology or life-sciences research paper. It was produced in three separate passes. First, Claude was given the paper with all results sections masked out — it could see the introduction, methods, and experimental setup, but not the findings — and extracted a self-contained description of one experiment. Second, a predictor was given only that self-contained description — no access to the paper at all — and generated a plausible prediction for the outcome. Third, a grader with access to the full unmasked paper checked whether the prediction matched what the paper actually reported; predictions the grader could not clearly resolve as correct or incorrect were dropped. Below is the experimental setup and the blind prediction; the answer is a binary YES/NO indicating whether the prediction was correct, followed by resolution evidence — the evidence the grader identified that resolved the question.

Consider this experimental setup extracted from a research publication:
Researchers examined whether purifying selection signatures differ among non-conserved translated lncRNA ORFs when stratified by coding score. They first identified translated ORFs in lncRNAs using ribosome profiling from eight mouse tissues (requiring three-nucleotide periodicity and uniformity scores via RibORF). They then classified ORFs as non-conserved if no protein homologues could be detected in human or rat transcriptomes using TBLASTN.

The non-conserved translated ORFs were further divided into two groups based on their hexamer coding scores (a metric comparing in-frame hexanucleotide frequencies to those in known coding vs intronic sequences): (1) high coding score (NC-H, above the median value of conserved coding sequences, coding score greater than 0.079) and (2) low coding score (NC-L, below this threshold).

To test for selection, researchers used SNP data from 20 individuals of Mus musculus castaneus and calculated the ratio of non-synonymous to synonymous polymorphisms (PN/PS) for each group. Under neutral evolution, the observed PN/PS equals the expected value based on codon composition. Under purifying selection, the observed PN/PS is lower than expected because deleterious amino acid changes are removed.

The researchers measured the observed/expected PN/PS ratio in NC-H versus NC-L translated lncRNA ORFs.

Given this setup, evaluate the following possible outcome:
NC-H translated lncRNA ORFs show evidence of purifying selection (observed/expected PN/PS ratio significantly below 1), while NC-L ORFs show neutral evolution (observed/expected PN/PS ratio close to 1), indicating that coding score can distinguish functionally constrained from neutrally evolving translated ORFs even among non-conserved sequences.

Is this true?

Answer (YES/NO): YES